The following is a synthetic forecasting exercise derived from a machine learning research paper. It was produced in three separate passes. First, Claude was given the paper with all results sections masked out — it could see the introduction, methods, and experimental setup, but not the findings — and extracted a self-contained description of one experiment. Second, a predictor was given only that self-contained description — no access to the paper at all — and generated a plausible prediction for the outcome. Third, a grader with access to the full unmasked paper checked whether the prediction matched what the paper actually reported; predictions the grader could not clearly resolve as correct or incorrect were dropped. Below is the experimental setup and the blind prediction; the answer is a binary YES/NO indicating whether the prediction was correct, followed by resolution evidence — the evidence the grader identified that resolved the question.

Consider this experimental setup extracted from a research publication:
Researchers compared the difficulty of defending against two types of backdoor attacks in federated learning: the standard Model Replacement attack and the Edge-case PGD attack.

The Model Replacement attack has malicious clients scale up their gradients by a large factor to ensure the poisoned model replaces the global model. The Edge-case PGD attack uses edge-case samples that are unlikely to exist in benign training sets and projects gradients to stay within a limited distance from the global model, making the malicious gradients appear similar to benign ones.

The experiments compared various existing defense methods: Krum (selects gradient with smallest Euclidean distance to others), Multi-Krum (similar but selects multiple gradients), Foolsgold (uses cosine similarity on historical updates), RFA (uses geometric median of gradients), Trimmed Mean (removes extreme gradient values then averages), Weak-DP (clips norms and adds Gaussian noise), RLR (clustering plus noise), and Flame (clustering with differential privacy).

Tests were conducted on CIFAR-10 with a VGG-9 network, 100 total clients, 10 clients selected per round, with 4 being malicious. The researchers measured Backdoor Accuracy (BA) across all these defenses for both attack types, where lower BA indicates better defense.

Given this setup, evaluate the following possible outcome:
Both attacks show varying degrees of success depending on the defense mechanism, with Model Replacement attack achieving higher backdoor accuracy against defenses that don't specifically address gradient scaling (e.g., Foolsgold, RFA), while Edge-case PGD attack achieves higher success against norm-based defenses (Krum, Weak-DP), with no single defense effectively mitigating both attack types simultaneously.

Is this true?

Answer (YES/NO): NO